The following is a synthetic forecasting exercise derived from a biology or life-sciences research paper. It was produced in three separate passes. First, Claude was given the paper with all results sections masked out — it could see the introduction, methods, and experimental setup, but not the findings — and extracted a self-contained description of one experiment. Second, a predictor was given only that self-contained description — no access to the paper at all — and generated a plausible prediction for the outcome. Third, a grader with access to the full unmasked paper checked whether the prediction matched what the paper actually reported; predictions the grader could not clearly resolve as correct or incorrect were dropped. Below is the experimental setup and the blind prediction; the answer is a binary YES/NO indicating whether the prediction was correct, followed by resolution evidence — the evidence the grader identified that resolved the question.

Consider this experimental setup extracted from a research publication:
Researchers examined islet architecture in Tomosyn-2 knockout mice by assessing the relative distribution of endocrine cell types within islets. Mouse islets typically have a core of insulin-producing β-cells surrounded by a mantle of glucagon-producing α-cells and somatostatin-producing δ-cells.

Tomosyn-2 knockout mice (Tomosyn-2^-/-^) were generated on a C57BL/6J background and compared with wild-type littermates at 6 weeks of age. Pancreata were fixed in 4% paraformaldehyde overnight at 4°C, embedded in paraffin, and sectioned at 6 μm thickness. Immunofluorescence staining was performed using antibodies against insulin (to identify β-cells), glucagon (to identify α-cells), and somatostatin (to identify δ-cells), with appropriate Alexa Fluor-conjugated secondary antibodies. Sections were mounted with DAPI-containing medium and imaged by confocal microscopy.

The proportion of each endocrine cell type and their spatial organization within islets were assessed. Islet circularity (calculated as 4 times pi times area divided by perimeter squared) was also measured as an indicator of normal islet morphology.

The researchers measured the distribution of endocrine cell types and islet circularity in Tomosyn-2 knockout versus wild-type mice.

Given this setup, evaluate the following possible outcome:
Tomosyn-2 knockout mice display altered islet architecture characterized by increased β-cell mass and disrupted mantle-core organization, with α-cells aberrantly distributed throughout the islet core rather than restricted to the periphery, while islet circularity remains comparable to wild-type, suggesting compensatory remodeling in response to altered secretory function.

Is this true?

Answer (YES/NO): NO